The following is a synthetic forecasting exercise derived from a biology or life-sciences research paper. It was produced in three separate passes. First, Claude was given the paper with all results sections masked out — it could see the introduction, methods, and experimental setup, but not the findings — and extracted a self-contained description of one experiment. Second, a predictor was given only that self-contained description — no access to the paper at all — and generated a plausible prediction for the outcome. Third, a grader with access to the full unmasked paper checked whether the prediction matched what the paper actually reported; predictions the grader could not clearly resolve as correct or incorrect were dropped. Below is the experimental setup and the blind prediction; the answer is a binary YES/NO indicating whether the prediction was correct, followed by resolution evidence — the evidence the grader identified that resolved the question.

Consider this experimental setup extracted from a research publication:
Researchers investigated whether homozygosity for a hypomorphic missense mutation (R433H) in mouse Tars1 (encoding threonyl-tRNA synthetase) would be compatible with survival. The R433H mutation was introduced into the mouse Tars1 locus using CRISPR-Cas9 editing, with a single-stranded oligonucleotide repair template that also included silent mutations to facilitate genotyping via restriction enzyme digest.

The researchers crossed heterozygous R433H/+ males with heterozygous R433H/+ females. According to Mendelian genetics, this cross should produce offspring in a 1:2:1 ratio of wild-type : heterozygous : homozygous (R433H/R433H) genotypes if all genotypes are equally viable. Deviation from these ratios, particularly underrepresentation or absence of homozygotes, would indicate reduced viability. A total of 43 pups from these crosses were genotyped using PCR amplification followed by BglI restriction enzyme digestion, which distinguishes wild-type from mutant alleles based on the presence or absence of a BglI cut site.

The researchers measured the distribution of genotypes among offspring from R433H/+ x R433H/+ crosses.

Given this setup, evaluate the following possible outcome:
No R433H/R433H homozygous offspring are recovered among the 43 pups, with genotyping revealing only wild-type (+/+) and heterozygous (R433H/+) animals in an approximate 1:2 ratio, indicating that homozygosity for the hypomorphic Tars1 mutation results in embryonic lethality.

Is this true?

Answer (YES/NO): NO